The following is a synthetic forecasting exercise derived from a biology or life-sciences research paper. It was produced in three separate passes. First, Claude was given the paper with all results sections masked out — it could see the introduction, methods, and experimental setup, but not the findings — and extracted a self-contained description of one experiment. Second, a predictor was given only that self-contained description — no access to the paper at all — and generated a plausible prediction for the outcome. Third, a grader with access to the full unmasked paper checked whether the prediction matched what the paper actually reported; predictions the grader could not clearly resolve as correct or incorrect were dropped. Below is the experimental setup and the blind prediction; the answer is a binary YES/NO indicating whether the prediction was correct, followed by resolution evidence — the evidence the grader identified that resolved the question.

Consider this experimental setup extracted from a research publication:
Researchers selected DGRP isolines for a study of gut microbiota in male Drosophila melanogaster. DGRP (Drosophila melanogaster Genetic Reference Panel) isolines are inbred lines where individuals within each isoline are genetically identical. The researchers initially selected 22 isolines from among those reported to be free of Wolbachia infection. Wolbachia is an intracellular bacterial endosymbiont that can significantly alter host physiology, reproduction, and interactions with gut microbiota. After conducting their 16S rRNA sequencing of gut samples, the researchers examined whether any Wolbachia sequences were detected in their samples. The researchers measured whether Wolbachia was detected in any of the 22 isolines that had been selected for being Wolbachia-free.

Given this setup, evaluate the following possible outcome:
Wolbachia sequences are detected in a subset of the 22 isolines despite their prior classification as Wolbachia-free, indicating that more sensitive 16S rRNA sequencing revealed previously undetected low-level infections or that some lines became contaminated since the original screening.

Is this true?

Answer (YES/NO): YES